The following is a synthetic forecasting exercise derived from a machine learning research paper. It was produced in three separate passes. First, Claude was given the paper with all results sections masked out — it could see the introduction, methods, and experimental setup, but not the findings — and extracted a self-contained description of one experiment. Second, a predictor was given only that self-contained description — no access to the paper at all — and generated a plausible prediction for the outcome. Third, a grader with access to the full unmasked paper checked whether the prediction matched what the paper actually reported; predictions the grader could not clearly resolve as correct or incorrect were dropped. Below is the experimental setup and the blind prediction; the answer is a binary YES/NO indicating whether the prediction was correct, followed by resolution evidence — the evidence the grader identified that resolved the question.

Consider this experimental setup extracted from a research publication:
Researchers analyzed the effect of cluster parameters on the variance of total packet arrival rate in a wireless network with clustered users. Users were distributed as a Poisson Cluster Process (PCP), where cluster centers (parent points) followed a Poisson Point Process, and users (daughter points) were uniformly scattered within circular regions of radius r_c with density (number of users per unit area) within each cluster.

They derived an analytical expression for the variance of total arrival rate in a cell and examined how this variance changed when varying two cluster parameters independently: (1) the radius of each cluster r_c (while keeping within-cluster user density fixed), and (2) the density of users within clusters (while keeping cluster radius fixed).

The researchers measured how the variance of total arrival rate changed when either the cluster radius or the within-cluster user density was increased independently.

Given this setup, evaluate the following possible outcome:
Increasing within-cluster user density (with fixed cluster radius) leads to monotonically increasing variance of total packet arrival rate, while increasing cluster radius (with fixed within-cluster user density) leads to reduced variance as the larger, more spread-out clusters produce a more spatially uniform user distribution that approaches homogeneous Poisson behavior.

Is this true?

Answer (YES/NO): NO